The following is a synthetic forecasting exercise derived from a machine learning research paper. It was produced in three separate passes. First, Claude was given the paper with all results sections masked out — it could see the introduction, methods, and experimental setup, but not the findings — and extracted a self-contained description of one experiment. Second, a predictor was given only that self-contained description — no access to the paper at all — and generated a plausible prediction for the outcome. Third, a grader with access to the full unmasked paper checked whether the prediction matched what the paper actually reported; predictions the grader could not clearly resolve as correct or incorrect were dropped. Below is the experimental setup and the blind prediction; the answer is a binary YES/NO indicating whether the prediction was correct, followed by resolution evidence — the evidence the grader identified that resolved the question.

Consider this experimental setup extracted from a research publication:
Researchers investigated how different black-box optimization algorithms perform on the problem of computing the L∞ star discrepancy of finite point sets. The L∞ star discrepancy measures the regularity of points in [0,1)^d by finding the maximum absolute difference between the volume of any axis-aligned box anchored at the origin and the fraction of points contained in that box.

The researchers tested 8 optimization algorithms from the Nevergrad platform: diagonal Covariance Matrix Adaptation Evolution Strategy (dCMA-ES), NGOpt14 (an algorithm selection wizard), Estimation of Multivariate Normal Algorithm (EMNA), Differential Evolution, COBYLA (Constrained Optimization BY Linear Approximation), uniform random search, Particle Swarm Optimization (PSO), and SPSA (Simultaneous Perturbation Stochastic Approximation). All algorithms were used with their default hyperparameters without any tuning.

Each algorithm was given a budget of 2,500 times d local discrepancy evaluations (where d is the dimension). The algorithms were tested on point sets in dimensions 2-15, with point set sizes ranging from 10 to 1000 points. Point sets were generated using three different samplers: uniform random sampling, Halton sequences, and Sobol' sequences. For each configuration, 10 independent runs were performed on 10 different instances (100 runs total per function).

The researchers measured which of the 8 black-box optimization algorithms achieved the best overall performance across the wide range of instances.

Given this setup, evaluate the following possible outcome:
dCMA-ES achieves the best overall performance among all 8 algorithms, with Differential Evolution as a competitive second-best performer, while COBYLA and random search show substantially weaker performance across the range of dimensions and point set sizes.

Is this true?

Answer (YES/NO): NO